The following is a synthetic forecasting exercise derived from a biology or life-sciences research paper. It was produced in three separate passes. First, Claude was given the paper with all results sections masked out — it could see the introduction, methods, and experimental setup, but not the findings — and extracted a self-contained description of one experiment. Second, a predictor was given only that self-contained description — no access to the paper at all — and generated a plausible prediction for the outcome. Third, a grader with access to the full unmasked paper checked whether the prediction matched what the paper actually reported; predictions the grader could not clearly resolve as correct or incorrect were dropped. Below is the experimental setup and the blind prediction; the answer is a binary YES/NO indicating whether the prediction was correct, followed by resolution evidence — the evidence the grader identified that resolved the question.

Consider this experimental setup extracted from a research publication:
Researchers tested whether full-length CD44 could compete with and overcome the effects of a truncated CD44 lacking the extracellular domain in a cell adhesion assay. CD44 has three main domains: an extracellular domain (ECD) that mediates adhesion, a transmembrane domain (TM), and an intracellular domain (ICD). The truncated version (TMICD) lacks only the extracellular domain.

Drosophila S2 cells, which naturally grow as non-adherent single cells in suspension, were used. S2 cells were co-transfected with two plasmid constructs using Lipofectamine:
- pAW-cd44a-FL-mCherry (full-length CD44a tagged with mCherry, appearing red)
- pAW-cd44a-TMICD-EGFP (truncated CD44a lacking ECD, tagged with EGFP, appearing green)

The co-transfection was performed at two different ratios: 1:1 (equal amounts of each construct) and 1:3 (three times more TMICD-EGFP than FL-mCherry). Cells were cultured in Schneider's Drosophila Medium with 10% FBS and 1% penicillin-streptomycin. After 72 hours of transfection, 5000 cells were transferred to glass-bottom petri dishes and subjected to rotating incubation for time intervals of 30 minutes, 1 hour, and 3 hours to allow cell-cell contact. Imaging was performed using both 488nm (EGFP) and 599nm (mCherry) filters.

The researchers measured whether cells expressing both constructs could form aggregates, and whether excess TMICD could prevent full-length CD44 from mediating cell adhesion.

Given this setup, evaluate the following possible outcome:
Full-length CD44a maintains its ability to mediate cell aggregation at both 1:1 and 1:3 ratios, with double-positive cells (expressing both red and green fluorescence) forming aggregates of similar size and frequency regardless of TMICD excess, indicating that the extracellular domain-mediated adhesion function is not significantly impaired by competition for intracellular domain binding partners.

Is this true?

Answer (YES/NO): NO